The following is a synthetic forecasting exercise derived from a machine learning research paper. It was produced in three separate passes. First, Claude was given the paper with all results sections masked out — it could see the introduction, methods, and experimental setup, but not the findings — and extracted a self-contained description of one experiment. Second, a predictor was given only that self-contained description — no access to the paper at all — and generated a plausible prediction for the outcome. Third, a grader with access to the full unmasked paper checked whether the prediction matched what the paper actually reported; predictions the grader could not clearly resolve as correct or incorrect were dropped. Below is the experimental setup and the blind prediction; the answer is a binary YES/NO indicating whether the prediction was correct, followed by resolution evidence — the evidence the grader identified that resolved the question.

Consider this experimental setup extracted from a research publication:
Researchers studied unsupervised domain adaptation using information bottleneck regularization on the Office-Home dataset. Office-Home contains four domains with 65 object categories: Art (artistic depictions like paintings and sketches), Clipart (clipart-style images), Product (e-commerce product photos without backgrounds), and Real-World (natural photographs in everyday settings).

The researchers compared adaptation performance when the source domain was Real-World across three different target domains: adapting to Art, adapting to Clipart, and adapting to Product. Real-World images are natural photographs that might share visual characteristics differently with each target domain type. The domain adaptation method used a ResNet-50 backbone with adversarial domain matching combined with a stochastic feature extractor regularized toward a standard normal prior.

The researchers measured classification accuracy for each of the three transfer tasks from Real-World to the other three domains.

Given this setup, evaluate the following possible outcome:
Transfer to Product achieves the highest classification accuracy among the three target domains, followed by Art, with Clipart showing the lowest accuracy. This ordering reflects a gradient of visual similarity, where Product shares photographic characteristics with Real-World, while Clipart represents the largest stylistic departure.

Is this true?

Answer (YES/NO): YES